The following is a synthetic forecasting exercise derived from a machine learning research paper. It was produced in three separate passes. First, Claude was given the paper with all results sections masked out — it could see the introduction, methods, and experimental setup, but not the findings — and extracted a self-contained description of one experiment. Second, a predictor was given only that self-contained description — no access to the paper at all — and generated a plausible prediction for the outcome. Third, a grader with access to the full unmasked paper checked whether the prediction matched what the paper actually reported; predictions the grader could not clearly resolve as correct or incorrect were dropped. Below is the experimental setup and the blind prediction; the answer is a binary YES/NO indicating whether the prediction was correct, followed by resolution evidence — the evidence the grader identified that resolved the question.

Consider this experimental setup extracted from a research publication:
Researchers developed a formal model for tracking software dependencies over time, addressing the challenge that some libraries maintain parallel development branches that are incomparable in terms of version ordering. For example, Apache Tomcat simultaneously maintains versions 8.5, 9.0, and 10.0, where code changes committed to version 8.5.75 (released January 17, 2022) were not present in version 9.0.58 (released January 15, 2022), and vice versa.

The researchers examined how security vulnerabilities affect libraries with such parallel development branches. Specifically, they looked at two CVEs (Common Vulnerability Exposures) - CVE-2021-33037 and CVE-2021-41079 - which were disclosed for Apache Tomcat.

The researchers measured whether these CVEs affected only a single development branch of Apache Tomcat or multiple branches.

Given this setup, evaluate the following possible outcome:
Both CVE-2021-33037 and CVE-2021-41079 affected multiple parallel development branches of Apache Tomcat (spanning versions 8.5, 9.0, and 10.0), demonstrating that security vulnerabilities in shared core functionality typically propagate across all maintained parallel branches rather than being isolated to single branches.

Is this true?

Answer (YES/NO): NO